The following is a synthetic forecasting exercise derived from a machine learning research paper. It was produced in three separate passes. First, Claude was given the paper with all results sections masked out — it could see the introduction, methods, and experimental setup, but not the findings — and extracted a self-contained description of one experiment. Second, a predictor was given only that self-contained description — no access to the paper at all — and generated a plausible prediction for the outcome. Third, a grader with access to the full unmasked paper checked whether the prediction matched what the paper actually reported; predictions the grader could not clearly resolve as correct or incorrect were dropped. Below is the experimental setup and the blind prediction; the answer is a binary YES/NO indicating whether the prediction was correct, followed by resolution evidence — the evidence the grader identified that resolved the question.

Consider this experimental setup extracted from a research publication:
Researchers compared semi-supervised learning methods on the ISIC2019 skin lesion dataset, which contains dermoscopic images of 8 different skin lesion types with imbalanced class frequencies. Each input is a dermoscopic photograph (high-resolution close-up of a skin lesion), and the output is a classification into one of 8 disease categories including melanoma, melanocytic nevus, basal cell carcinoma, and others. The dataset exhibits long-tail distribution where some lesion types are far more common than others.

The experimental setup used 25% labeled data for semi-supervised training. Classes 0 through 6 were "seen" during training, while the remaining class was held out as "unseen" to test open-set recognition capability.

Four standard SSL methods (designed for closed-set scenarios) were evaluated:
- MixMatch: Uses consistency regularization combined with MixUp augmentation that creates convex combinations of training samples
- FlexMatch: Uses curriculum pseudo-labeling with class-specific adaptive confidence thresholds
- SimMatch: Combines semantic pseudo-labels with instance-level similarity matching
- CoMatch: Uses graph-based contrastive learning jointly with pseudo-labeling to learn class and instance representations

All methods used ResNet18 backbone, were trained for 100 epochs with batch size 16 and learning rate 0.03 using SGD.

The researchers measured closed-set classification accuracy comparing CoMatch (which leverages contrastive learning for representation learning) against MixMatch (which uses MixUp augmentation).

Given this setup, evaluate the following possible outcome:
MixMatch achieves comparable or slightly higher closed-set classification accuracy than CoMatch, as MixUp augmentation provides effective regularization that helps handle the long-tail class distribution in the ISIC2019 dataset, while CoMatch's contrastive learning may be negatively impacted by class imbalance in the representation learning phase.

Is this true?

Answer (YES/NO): NO